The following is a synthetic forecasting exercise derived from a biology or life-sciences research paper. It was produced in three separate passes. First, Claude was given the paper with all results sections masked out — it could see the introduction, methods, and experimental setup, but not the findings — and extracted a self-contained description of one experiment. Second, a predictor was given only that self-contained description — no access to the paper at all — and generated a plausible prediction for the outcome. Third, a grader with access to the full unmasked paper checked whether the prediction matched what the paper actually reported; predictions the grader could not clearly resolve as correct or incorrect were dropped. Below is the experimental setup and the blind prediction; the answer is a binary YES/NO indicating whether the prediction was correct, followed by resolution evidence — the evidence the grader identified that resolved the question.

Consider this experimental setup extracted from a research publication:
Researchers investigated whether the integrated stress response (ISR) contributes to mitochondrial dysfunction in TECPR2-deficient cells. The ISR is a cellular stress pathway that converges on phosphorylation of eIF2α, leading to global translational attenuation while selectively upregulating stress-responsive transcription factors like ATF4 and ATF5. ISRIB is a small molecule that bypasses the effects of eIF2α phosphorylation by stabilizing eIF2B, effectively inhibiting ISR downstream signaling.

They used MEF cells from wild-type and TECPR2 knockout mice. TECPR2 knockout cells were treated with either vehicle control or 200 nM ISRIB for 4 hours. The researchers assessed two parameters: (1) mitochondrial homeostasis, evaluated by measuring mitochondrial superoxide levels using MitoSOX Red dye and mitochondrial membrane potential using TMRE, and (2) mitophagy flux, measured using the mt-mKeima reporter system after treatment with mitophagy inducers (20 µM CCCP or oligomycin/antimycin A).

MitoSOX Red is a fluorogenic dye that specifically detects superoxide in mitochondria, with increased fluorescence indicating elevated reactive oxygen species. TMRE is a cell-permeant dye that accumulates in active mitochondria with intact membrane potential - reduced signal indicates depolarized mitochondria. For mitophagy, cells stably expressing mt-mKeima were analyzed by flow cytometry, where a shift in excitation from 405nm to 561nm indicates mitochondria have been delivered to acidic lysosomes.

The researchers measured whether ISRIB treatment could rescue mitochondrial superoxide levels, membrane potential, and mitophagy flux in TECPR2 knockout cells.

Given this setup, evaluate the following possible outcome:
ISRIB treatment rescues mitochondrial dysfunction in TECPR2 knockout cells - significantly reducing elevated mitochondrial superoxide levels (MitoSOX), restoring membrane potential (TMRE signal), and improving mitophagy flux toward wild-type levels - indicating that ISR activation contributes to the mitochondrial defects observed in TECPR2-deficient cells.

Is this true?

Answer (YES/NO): NO